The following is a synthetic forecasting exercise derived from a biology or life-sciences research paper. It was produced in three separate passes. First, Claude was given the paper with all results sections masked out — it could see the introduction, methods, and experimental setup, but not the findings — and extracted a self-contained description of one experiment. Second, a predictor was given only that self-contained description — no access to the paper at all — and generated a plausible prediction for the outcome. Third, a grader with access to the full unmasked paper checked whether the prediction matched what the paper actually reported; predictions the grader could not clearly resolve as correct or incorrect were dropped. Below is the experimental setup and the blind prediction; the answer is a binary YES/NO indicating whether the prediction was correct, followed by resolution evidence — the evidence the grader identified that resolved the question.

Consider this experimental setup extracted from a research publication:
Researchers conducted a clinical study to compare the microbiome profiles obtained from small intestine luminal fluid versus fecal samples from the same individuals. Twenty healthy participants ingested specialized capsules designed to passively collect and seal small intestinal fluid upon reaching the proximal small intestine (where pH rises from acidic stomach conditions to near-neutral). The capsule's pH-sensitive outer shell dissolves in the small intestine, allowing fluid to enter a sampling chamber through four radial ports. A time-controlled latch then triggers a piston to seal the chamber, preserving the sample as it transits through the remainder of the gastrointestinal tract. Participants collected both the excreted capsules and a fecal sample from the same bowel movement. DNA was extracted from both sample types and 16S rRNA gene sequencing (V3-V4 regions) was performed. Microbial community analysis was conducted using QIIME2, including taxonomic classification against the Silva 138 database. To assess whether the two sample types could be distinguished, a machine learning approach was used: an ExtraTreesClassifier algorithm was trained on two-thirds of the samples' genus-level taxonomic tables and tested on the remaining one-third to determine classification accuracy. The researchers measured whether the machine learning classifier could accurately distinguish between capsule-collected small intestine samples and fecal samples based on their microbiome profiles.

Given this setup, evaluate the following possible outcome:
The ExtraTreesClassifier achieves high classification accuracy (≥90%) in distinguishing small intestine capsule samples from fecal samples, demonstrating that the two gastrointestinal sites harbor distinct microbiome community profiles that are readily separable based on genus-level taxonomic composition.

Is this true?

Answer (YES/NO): YES